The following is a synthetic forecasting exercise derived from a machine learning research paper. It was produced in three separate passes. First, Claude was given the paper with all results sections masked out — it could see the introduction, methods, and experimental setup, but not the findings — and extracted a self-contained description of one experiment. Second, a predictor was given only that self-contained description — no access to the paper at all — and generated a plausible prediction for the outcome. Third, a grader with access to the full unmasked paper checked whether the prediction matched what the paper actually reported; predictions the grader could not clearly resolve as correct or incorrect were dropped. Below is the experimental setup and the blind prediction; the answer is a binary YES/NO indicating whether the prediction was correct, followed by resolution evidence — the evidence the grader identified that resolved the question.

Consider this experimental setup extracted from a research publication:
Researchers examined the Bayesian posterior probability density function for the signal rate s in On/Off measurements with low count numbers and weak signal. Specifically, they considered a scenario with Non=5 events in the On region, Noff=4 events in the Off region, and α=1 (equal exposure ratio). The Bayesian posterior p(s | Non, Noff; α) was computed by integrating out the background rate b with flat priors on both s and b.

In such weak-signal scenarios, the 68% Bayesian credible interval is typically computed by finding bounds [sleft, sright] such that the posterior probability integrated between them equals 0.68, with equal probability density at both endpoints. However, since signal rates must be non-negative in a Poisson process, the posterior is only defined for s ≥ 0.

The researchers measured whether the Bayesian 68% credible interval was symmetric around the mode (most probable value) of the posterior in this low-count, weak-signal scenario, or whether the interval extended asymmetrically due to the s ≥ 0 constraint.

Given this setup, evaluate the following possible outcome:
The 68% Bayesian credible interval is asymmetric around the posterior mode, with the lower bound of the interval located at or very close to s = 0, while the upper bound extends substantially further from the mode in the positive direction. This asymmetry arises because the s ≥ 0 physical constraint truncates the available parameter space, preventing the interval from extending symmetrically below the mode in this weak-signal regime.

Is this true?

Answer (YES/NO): YES